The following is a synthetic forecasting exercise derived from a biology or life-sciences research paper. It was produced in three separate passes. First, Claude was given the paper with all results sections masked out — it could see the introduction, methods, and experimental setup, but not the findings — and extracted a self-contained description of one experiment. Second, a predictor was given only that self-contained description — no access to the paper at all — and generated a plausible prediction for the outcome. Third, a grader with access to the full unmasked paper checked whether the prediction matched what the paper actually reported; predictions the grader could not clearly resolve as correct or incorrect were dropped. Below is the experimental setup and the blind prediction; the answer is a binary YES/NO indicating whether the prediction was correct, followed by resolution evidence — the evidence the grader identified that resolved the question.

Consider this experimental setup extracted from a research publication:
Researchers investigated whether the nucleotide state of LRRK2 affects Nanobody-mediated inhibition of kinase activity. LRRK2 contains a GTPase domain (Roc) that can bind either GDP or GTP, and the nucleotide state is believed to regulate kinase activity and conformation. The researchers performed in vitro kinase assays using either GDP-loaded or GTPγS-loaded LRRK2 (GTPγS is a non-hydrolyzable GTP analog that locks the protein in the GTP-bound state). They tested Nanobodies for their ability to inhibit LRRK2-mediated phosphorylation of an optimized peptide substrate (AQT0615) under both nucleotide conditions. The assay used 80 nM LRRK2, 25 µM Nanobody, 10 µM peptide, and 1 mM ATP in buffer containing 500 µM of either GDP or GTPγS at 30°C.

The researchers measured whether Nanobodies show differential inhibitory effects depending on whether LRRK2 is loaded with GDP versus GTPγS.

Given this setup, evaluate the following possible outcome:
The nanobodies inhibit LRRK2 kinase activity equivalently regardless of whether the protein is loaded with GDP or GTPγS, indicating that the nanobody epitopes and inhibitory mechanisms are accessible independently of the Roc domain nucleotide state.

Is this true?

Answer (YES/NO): YES